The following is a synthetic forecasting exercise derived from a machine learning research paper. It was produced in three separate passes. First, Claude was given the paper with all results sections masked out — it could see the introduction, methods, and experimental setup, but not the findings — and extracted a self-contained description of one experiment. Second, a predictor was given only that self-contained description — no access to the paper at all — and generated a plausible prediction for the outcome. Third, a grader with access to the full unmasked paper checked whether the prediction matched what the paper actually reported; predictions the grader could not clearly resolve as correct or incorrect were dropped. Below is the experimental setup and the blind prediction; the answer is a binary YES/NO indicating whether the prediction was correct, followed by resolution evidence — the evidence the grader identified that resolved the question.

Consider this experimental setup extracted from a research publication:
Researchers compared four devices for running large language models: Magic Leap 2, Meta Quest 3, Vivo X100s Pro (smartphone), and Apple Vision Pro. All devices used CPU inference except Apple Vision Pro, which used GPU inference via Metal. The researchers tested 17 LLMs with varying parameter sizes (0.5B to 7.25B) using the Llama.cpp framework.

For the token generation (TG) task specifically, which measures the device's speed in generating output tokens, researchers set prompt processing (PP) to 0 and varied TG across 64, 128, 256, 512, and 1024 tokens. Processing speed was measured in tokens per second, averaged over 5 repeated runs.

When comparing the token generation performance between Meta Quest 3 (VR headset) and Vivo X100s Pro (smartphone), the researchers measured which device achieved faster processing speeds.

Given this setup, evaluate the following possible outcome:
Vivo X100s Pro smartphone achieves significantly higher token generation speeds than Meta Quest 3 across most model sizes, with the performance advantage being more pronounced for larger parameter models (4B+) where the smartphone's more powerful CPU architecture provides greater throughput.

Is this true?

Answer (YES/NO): NO